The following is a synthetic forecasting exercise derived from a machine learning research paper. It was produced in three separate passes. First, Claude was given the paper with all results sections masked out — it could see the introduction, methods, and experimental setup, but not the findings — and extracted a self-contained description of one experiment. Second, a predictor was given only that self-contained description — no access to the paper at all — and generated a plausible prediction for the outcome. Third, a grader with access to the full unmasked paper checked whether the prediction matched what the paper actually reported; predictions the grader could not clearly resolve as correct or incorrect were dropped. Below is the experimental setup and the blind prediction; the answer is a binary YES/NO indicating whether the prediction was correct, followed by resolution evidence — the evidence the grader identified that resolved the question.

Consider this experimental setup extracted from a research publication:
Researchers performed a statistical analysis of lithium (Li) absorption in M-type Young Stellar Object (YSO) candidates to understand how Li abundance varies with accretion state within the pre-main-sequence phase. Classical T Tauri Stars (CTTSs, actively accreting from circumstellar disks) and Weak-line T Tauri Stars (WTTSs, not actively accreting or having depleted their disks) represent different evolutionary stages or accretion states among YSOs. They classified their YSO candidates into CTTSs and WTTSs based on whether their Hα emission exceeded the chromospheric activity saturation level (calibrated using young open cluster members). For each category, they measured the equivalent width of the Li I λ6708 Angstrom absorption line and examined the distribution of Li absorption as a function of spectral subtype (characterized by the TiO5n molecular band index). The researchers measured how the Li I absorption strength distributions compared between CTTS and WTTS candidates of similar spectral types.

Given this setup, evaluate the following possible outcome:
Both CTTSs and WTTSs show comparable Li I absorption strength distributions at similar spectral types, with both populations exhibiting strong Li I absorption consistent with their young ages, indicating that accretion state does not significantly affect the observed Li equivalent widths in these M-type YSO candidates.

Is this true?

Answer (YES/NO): NO